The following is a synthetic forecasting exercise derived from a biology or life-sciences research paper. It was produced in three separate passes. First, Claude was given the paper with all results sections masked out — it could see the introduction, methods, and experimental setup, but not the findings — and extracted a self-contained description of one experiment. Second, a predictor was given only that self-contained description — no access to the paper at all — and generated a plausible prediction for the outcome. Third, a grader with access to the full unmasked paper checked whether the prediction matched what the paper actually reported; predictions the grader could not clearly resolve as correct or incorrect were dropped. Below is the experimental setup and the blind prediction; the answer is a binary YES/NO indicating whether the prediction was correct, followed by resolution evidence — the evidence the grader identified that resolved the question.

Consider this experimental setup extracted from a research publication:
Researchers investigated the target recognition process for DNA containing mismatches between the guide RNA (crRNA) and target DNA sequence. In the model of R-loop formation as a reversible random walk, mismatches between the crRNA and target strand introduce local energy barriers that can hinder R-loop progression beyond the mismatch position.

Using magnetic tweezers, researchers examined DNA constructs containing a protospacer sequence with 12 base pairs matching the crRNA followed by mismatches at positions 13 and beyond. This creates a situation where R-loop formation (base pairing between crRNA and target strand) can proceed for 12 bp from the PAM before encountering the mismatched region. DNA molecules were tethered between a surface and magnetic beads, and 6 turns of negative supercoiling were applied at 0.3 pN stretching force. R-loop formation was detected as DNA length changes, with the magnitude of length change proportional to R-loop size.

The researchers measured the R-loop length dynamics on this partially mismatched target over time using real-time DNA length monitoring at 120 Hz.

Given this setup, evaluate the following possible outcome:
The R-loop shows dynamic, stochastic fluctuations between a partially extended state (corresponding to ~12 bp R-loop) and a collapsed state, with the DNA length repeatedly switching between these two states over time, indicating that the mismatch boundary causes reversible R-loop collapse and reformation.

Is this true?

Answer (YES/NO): YES